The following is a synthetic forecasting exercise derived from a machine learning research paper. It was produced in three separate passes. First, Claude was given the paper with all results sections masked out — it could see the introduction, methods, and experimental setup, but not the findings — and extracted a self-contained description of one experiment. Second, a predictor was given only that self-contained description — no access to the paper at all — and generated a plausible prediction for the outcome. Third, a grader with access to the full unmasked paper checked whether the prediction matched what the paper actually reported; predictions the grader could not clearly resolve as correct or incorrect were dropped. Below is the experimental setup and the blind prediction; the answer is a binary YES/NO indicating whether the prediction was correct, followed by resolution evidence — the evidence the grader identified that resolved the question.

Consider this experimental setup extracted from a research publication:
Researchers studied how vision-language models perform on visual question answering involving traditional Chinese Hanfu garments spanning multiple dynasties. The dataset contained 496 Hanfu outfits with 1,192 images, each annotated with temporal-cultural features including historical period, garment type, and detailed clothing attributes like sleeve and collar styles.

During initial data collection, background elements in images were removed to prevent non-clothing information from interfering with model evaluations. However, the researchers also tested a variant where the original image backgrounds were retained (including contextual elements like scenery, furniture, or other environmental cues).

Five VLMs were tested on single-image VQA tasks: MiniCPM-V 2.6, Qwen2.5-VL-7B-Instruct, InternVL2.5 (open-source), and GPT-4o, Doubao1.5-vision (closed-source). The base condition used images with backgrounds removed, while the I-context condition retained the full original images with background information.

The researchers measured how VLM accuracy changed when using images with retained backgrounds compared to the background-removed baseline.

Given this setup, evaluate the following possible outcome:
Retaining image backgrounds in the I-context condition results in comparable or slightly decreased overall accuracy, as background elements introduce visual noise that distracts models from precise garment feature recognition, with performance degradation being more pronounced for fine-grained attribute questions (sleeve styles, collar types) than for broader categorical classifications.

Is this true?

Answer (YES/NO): NO